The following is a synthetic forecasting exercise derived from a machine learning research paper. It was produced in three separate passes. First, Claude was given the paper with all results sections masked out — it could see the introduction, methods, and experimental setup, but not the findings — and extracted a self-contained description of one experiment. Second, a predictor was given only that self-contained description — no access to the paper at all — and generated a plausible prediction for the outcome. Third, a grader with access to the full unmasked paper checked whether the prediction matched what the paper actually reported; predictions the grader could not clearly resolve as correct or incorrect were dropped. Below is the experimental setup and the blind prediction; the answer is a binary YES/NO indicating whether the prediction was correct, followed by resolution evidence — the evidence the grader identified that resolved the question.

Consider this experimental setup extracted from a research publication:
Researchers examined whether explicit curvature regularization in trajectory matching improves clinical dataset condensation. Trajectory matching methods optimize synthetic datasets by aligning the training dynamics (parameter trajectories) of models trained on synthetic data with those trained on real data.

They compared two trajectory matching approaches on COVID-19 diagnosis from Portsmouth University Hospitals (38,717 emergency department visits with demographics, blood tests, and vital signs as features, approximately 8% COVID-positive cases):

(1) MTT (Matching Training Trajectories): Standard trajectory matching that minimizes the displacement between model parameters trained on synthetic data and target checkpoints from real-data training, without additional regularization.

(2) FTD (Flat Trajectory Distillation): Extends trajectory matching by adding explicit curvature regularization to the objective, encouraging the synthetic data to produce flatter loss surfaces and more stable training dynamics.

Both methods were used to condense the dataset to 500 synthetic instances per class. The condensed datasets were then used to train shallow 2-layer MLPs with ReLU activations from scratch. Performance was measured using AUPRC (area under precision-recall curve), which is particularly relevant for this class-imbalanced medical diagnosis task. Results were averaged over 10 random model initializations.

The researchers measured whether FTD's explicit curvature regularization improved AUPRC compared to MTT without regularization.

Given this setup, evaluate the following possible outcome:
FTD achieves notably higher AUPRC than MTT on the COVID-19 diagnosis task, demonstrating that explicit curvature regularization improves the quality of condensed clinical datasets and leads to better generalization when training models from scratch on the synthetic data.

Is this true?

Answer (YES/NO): YES